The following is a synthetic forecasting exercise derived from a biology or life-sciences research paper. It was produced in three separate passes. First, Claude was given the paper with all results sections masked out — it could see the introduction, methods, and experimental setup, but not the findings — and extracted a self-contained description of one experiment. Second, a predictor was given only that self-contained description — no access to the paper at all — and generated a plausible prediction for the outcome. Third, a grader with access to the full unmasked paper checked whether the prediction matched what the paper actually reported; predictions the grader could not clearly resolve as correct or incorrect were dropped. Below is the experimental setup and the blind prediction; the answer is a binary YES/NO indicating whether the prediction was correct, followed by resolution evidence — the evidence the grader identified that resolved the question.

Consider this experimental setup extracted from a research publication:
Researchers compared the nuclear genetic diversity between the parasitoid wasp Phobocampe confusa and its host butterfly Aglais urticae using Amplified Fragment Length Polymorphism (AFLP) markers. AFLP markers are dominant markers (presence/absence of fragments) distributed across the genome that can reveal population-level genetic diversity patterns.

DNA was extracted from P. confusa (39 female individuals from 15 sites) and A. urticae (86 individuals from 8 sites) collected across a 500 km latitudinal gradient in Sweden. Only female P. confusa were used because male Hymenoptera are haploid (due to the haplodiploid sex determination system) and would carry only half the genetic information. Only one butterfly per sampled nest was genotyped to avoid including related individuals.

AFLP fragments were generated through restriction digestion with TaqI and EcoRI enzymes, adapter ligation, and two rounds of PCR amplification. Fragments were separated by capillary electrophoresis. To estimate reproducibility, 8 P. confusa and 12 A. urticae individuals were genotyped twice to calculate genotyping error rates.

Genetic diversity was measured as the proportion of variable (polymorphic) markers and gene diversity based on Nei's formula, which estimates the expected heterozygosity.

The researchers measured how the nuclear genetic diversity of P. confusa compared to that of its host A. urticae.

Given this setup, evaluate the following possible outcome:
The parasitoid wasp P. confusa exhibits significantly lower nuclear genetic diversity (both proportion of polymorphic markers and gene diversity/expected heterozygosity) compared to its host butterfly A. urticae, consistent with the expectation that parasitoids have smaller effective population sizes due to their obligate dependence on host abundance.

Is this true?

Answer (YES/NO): YES